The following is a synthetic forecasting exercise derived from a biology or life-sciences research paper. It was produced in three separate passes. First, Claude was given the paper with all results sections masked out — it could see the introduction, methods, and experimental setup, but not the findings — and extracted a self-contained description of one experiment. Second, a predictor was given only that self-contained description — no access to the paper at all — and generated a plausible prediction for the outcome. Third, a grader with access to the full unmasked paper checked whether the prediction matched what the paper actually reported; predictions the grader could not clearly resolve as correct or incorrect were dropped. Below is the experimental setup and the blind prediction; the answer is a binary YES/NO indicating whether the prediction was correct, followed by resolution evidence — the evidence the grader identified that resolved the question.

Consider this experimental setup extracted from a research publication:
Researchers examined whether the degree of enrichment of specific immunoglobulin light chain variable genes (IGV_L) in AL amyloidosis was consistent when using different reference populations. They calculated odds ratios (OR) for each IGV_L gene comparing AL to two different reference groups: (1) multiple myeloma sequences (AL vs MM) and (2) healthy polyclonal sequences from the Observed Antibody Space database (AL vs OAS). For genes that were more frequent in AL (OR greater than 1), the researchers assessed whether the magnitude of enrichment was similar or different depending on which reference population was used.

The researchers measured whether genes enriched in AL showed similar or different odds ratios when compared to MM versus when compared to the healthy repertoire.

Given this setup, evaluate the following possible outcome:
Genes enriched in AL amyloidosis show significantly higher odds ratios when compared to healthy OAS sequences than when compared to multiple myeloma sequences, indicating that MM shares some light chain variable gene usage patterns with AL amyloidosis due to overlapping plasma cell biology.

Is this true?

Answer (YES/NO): YES